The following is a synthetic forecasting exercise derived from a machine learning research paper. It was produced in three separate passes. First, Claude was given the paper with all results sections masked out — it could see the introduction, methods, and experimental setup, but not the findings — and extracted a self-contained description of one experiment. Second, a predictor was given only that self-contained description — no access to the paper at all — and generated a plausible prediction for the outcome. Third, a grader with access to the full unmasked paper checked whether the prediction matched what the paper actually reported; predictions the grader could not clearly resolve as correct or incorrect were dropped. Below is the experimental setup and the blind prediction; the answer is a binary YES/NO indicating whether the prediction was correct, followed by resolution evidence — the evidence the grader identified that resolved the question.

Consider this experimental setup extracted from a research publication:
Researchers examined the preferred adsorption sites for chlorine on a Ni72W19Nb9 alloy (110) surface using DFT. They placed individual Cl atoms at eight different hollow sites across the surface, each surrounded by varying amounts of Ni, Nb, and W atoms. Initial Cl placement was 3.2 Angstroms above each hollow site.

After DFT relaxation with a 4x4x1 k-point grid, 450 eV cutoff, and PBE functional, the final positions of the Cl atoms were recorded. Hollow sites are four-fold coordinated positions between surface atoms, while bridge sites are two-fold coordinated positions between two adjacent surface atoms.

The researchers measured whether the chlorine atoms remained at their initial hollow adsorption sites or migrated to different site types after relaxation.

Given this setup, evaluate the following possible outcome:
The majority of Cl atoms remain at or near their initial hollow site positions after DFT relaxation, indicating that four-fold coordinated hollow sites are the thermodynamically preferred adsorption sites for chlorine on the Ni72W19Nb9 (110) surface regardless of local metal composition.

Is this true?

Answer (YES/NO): NO